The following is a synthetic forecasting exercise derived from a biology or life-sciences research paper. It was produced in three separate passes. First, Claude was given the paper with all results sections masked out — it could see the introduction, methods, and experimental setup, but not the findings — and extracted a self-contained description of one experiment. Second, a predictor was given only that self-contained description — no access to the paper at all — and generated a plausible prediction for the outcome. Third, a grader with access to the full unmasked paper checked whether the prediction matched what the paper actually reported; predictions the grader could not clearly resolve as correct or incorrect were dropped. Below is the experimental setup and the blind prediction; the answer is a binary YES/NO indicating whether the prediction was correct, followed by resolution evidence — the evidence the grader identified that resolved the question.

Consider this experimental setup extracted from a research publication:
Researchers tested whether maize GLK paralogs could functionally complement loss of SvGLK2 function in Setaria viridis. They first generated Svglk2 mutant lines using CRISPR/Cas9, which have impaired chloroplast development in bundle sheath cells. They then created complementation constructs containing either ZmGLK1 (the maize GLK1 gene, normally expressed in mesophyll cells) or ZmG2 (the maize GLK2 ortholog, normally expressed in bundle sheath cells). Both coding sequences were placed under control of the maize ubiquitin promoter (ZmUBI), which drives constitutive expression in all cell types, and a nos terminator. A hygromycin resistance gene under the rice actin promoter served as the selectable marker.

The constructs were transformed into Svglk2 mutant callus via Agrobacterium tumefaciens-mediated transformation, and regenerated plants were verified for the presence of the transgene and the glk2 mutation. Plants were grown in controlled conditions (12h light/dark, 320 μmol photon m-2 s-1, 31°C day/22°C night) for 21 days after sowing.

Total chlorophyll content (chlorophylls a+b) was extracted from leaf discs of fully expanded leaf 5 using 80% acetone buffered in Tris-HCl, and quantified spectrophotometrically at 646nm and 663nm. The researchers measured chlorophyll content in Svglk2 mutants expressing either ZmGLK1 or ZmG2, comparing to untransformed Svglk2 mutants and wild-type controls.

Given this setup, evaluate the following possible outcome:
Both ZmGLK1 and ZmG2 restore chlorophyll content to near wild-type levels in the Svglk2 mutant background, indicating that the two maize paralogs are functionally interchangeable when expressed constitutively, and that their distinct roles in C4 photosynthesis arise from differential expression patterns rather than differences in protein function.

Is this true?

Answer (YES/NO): YES